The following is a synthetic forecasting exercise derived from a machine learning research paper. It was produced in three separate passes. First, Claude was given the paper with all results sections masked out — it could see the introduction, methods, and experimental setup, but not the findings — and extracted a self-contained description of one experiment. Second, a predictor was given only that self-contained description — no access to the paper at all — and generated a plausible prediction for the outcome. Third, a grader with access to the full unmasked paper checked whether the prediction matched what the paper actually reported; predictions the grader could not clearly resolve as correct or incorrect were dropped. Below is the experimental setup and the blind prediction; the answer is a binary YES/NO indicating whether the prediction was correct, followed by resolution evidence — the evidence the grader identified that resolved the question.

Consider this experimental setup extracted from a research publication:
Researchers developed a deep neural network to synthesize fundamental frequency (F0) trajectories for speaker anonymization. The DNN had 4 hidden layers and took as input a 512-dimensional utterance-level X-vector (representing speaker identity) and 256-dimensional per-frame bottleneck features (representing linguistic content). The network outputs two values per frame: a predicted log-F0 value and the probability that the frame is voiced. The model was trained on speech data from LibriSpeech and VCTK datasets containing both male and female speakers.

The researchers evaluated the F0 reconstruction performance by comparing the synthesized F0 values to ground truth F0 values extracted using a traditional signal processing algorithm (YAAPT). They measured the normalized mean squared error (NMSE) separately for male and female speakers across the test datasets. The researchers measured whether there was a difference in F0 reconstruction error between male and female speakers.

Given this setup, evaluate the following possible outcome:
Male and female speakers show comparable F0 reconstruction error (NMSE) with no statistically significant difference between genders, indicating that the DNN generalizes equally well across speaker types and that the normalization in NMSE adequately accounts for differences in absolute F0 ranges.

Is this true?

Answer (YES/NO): NO